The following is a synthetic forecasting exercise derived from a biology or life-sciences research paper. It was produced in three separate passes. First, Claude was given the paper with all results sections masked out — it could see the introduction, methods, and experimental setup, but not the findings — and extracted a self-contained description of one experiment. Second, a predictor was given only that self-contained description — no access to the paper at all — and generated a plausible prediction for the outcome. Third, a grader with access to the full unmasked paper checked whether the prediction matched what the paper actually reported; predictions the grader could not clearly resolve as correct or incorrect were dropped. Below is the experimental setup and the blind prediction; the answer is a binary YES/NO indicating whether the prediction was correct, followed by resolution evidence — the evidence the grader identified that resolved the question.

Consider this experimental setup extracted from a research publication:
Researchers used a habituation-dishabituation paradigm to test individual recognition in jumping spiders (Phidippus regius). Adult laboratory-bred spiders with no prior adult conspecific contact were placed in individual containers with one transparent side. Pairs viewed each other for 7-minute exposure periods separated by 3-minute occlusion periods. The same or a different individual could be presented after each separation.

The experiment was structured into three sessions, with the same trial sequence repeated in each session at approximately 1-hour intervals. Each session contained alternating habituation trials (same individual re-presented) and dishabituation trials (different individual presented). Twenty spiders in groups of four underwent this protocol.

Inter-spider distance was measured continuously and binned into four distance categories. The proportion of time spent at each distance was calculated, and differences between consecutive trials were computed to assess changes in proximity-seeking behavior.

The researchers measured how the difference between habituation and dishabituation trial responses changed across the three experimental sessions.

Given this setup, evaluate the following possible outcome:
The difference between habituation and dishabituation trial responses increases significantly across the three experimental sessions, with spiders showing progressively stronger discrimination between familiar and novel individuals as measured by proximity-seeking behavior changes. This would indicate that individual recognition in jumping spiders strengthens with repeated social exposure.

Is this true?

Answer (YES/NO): NO